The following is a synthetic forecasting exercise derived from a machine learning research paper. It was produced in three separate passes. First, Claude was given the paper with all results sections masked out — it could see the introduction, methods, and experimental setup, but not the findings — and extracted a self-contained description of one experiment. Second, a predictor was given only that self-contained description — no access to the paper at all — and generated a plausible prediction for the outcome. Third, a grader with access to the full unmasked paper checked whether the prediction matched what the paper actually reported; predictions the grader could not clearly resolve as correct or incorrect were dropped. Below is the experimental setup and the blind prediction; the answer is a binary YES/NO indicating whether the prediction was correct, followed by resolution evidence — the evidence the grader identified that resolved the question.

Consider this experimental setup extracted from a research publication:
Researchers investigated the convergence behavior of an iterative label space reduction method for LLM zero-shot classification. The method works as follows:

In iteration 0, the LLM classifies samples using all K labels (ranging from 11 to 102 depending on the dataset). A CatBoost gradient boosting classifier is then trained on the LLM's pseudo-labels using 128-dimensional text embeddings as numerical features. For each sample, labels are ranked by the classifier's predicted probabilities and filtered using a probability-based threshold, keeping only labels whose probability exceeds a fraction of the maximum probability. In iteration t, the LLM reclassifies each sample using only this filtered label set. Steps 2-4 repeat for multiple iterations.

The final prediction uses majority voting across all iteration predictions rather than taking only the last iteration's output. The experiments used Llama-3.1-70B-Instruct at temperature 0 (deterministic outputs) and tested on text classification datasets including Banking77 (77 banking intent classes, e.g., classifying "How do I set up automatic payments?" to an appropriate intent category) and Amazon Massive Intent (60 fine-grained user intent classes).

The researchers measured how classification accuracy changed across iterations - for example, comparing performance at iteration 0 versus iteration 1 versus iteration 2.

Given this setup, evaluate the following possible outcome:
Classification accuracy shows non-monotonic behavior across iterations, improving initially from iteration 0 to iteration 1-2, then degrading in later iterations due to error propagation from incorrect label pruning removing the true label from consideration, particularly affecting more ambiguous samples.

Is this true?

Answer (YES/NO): NO